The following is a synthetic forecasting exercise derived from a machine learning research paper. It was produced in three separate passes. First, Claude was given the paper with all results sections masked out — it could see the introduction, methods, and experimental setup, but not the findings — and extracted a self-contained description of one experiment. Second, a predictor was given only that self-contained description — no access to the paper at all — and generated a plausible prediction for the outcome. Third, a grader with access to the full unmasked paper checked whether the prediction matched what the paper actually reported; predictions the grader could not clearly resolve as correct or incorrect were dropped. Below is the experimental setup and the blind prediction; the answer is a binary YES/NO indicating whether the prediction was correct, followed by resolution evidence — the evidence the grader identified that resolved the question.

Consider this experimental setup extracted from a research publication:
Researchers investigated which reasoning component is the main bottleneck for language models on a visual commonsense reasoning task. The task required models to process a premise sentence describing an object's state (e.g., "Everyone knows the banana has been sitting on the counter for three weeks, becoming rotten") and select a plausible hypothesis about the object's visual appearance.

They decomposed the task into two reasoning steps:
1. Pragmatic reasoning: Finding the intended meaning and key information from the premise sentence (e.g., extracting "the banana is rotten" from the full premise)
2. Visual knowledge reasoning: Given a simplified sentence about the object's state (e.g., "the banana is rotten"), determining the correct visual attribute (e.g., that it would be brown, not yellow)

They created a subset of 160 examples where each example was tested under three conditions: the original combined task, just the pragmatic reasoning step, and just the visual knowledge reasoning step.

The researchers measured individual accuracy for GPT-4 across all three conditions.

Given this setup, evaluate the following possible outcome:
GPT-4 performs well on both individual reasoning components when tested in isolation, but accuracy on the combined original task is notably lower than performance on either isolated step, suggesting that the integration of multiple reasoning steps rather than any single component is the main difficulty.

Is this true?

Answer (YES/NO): NO